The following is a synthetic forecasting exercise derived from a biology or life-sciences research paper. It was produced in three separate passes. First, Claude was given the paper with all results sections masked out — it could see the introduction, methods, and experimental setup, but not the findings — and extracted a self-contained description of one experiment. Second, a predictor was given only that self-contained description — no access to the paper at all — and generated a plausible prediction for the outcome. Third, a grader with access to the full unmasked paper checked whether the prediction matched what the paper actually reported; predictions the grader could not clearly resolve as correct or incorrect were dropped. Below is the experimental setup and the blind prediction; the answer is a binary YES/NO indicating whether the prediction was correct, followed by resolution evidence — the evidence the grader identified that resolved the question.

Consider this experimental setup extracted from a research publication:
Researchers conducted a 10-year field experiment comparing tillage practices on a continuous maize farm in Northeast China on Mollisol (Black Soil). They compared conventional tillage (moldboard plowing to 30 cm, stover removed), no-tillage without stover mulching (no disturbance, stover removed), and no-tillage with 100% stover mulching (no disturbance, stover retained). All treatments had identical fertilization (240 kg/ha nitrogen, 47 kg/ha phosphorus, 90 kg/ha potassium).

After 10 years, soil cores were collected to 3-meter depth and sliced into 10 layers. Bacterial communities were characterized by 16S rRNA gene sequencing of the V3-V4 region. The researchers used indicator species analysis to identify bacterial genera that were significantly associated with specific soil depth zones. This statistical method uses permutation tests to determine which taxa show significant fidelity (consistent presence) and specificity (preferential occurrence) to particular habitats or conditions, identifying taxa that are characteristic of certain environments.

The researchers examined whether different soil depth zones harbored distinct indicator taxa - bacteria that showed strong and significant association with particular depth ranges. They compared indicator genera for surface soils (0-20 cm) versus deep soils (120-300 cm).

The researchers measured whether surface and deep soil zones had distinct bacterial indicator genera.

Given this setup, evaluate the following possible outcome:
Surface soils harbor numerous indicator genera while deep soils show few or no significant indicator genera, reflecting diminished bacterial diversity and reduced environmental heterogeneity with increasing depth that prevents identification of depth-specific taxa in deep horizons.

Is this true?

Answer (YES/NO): NO